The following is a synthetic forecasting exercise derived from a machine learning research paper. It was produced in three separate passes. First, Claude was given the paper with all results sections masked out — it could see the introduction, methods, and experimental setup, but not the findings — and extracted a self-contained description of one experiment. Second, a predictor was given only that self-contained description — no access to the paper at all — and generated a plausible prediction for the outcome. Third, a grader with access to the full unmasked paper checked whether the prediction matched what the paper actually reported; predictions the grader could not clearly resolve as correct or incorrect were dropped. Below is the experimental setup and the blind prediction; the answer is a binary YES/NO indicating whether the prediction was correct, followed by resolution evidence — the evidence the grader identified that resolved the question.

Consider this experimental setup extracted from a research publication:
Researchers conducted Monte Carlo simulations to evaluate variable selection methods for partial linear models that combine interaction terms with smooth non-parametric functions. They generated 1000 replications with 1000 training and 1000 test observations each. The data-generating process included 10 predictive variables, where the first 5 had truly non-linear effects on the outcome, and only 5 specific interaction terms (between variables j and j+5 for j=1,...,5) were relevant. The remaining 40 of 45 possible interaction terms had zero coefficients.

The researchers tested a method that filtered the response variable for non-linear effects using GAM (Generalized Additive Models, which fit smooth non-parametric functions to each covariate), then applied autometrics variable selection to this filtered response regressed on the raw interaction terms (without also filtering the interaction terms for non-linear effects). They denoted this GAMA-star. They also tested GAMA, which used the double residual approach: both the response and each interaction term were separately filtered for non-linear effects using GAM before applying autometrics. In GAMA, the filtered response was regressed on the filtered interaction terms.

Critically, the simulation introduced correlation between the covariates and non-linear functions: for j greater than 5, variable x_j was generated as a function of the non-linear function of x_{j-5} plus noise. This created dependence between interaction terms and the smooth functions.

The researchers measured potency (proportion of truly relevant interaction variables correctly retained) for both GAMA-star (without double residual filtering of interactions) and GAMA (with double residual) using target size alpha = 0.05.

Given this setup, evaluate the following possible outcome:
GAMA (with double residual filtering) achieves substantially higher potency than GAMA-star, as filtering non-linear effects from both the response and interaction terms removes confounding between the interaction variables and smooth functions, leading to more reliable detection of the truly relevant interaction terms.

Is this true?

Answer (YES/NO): YES